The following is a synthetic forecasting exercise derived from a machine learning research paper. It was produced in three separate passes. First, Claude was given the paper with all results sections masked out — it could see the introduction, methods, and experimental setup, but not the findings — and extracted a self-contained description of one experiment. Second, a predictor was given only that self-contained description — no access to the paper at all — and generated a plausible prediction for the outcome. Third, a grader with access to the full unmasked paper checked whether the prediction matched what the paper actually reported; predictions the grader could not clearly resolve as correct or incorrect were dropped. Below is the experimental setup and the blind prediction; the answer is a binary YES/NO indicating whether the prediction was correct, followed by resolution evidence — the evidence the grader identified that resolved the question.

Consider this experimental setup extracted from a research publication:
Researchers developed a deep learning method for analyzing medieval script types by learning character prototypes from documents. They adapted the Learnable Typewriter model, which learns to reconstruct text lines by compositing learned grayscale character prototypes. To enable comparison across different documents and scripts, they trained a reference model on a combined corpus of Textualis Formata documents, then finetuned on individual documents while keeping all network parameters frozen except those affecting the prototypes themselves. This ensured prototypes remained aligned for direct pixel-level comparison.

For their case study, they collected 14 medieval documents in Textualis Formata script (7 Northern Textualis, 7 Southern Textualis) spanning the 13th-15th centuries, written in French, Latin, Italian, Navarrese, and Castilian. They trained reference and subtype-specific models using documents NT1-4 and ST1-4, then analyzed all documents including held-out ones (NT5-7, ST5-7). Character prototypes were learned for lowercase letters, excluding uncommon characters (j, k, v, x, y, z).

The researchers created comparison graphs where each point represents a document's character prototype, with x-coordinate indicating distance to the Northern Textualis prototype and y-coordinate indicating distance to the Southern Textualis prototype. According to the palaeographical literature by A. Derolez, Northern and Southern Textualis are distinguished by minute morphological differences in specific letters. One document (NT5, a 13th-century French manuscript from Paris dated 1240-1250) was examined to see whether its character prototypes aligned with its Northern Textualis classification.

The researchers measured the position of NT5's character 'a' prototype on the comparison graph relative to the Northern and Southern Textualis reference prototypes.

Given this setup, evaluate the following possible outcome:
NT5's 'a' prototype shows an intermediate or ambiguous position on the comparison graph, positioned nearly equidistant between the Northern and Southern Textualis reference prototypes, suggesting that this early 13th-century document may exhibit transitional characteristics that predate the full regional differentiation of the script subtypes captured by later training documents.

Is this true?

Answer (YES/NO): NO